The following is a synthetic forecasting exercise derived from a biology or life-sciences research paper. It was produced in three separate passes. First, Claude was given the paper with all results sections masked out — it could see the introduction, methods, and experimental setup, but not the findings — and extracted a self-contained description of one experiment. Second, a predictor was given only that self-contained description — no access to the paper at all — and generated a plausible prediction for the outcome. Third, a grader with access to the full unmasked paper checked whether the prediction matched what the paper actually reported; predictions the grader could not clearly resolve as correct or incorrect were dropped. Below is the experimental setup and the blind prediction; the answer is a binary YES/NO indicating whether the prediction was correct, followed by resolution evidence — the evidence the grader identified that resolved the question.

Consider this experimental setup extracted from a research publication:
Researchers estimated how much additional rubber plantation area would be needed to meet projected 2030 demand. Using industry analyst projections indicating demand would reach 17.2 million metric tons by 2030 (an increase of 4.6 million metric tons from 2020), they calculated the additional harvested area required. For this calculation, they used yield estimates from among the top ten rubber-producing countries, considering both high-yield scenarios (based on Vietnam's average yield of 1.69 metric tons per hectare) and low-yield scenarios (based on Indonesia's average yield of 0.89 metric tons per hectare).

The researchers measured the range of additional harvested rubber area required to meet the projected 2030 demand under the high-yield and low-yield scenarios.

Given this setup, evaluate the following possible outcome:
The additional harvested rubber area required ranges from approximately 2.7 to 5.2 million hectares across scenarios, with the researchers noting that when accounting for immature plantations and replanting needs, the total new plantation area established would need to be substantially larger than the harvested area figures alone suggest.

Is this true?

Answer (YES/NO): NO